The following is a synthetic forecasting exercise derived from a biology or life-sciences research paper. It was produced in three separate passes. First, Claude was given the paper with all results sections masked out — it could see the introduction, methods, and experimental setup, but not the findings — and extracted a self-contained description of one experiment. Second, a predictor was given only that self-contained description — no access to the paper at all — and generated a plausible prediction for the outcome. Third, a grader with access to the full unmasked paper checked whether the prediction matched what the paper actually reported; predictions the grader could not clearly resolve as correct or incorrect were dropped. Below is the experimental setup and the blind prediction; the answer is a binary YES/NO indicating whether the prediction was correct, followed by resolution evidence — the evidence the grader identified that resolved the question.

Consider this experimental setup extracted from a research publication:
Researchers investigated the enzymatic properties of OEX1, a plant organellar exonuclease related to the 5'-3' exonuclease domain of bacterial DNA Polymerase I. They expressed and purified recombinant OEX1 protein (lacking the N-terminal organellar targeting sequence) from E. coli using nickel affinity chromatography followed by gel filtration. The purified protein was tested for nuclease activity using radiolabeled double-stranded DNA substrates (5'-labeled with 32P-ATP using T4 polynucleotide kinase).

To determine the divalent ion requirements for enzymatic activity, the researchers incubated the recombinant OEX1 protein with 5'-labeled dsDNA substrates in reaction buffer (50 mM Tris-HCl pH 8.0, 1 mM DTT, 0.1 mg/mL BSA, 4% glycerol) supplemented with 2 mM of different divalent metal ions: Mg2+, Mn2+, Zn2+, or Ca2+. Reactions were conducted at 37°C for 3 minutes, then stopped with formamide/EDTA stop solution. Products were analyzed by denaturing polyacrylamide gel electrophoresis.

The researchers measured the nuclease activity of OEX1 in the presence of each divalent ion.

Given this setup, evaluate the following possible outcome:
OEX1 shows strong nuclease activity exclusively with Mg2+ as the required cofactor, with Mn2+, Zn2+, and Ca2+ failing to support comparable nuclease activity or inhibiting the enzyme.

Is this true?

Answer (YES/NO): YES